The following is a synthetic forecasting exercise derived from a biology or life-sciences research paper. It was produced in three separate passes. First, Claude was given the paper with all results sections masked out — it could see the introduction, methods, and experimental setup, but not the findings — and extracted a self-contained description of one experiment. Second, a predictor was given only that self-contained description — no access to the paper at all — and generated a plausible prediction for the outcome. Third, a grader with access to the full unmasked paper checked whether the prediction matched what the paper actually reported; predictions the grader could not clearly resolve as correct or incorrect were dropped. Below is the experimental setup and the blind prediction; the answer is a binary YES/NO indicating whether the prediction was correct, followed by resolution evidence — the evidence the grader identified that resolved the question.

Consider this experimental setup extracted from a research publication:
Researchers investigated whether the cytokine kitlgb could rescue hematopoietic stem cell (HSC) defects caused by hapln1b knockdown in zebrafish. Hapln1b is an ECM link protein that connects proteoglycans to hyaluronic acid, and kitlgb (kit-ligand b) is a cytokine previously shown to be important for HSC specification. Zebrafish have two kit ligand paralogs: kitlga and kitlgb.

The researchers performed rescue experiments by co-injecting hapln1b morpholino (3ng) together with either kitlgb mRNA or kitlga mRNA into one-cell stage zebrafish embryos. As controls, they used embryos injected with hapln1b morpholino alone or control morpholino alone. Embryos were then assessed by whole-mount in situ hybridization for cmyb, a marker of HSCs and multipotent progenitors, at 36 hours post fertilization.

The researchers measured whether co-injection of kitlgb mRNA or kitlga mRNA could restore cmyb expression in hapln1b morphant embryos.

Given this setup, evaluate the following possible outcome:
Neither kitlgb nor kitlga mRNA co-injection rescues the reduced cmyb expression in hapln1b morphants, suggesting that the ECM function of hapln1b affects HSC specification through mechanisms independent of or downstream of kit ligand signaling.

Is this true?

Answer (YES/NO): NO